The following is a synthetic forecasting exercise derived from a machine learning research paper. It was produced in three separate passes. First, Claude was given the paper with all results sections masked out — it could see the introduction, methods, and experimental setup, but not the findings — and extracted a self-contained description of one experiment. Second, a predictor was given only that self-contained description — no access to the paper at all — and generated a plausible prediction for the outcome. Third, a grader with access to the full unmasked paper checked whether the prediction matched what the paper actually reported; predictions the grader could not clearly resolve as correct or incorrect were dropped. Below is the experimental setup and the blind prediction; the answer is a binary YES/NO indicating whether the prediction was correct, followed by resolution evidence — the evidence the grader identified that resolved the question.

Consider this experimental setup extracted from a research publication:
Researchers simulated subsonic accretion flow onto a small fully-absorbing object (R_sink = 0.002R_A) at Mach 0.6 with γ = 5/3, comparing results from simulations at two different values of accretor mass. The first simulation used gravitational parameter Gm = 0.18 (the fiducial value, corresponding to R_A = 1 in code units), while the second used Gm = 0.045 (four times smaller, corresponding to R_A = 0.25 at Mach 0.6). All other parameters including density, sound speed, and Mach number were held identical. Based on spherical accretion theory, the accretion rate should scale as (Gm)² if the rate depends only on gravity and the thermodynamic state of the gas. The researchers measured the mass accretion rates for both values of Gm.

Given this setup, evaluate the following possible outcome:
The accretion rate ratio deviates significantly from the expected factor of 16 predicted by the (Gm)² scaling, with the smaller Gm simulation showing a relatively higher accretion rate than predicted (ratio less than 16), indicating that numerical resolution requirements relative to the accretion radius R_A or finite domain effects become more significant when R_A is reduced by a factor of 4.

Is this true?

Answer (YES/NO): NO